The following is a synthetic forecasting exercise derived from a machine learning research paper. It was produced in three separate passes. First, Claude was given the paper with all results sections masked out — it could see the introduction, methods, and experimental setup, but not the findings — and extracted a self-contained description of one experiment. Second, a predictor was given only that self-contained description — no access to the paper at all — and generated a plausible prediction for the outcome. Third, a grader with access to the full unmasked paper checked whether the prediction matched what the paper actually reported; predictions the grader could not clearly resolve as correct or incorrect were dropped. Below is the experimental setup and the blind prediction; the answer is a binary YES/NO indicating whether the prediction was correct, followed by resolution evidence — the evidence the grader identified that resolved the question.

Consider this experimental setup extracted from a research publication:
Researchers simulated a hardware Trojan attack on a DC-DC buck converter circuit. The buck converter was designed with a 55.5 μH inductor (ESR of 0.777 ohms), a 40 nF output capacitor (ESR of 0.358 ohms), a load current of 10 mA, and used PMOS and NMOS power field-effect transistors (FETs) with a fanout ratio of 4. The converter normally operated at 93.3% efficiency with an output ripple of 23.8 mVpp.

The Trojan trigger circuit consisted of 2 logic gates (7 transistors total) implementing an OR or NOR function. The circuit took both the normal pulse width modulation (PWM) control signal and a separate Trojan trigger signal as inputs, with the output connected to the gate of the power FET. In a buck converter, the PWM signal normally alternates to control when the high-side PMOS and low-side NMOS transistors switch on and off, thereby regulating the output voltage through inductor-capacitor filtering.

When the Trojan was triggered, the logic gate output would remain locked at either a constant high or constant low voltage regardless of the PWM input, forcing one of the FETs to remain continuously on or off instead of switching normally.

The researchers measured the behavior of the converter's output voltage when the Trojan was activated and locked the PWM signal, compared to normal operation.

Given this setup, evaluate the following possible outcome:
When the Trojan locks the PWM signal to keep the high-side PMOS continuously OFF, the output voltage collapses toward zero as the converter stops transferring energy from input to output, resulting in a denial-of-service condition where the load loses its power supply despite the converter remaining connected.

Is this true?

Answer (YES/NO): YES